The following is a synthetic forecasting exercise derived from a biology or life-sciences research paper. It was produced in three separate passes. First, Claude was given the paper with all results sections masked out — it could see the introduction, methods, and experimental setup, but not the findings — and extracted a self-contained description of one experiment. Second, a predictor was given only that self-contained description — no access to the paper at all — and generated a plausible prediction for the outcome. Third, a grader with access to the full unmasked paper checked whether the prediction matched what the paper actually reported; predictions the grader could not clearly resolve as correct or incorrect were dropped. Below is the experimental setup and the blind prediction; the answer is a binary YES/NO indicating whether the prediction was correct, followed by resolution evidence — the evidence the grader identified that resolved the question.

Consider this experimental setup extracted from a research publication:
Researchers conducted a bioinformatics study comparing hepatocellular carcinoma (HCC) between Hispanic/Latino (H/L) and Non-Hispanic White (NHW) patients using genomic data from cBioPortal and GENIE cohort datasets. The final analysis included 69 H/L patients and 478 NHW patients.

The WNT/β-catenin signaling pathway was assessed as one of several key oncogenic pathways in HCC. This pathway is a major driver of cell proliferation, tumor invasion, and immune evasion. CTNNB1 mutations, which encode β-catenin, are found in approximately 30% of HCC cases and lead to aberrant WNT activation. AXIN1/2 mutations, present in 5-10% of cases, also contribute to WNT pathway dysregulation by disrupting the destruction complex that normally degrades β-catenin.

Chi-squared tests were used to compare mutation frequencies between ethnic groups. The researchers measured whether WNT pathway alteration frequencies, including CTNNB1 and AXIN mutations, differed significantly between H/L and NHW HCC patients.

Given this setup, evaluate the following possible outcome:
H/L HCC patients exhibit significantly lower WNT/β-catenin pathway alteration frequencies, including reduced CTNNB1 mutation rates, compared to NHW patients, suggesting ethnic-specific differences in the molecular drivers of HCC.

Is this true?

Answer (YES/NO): NO